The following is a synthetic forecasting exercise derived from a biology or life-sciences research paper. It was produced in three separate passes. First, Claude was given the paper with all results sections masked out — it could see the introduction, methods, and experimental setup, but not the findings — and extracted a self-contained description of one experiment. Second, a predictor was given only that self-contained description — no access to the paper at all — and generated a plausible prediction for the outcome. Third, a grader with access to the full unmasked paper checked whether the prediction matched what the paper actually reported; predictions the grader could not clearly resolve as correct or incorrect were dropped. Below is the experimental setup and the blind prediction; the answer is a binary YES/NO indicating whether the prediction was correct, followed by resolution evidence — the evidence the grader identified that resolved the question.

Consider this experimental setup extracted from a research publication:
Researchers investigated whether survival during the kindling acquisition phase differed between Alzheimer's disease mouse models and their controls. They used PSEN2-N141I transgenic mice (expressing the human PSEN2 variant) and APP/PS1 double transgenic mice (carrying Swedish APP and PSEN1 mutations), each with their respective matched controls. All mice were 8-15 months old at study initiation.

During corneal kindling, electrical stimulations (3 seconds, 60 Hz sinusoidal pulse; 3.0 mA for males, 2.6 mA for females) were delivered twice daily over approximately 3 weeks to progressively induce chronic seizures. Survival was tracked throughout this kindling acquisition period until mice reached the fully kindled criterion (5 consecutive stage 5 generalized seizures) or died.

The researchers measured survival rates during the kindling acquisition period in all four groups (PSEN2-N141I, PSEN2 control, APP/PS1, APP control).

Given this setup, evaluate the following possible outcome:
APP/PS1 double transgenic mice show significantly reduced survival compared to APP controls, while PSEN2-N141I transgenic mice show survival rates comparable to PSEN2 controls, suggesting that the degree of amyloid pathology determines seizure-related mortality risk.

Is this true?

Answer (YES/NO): NO